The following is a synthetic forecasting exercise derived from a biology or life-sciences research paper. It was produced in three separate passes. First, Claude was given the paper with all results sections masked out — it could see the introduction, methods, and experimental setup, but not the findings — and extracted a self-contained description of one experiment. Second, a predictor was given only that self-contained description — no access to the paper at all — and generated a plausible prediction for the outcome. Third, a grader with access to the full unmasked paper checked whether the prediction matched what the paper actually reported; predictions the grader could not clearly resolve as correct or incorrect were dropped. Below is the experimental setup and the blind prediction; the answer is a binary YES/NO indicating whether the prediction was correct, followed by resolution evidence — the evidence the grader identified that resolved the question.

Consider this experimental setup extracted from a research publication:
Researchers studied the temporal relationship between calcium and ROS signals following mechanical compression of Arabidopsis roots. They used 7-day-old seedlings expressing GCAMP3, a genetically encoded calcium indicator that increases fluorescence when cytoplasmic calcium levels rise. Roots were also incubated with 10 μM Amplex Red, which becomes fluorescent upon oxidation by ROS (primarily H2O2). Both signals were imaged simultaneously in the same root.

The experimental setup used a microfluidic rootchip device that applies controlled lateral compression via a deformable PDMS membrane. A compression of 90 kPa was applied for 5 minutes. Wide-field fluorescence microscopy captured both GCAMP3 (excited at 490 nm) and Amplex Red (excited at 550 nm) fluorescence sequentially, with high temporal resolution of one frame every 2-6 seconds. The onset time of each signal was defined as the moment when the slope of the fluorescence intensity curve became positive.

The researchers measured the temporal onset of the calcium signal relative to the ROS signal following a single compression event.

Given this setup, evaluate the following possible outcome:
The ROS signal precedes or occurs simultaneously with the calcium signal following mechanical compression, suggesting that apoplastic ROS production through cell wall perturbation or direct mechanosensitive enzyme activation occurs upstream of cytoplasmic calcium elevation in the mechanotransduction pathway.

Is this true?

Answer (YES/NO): NO